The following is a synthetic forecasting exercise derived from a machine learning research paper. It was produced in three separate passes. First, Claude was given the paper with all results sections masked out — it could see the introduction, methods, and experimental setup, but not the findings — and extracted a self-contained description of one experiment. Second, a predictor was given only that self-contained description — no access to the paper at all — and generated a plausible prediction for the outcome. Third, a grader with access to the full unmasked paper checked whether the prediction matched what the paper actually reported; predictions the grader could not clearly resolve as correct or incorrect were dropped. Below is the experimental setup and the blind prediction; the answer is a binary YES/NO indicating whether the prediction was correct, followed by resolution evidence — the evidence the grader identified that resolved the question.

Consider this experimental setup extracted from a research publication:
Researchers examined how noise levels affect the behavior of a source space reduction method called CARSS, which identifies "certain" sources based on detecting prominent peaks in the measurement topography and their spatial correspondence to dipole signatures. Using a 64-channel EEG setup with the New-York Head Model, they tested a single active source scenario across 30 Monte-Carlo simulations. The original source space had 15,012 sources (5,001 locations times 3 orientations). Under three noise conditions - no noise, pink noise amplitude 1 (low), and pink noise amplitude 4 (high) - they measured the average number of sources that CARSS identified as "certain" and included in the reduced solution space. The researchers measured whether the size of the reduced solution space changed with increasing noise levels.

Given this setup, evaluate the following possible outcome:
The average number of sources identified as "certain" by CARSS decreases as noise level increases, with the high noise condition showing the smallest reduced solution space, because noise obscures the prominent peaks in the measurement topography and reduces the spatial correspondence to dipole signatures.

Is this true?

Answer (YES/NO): NO